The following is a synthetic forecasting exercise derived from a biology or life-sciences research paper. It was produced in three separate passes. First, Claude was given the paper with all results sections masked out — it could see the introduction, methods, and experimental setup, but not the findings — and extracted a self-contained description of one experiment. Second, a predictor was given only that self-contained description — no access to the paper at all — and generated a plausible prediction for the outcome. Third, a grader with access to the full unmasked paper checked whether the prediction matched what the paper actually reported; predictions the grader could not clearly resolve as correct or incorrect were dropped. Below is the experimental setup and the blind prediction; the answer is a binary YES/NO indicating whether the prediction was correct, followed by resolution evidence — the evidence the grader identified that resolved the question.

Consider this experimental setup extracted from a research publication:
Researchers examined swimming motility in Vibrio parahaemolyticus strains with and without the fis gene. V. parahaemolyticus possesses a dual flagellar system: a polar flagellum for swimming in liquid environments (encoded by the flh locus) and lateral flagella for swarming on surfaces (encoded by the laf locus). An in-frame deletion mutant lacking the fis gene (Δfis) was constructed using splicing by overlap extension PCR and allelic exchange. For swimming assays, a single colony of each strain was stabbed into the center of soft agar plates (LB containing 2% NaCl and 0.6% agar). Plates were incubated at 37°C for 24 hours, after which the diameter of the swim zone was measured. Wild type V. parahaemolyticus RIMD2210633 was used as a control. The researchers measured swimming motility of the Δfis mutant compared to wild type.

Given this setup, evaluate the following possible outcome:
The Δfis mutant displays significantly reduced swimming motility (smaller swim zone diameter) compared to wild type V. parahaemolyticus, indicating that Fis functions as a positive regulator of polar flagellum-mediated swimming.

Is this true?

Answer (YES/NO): NO